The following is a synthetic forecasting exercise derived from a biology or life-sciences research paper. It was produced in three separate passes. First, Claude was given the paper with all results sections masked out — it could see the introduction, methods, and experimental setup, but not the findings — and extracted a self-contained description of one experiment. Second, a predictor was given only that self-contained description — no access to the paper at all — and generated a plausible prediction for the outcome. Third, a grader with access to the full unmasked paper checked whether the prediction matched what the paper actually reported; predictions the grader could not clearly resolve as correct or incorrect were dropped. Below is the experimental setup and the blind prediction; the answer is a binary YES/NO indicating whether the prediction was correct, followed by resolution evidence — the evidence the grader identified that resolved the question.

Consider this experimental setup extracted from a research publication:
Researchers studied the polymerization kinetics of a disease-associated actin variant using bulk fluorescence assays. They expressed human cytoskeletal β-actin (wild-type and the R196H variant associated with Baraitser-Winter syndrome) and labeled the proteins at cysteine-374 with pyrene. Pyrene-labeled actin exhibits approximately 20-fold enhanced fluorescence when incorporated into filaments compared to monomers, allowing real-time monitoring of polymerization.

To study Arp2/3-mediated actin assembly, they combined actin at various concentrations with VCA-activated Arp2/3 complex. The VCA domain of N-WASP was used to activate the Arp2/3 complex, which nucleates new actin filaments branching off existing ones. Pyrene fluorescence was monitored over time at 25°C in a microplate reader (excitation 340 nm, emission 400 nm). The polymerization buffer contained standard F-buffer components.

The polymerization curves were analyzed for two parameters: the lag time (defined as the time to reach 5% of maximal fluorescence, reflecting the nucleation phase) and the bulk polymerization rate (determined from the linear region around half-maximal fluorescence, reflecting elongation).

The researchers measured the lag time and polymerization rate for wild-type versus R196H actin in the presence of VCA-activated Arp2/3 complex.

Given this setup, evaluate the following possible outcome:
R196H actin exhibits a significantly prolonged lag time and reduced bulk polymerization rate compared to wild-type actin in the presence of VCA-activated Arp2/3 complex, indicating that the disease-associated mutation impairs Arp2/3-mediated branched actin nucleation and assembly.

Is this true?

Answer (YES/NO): YES